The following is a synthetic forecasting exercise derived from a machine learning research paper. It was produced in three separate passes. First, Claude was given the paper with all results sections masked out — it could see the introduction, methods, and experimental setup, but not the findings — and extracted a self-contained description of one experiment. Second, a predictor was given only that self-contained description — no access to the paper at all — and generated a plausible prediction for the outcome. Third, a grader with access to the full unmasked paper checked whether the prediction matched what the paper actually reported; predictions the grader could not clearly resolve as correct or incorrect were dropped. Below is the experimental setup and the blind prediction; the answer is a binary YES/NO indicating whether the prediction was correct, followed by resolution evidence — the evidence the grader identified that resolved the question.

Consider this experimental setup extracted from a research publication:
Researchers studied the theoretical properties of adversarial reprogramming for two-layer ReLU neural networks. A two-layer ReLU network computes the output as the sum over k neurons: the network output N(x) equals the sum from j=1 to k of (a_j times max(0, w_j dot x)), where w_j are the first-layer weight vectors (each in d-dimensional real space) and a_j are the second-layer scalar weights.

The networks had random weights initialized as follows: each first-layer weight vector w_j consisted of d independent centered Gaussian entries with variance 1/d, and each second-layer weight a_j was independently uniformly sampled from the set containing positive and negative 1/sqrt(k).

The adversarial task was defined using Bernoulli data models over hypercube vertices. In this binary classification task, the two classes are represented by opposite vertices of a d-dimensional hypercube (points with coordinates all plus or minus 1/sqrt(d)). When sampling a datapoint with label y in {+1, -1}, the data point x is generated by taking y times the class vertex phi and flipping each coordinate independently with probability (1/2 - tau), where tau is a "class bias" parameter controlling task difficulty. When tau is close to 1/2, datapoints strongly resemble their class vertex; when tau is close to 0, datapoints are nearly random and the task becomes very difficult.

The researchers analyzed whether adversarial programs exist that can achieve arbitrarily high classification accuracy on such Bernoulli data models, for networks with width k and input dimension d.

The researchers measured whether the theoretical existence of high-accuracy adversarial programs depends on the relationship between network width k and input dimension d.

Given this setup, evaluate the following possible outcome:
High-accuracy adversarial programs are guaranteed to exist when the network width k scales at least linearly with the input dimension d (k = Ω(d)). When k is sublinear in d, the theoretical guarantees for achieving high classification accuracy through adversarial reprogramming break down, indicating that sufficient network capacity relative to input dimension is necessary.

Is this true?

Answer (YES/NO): NO